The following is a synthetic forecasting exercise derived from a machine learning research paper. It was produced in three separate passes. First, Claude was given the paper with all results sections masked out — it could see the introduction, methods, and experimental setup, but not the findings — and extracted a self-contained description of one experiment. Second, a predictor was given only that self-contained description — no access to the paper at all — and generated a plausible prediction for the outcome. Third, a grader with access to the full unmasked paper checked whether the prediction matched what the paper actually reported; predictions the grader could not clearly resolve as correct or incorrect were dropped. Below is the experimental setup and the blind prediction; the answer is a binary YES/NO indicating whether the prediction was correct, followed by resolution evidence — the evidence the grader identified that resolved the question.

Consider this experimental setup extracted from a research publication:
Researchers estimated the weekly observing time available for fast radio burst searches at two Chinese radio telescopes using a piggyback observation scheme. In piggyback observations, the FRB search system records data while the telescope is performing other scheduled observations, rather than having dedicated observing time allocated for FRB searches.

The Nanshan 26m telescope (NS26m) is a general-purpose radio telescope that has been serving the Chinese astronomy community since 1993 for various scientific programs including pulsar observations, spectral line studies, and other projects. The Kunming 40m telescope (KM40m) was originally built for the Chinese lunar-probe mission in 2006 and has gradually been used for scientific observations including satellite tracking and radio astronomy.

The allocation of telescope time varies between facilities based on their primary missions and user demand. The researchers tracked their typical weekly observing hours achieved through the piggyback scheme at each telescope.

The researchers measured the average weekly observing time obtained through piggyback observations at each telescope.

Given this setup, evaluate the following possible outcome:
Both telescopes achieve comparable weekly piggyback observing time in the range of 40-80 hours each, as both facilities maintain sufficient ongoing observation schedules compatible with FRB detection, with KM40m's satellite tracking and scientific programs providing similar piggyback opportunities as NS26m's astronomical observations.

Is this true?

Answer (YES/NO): NO